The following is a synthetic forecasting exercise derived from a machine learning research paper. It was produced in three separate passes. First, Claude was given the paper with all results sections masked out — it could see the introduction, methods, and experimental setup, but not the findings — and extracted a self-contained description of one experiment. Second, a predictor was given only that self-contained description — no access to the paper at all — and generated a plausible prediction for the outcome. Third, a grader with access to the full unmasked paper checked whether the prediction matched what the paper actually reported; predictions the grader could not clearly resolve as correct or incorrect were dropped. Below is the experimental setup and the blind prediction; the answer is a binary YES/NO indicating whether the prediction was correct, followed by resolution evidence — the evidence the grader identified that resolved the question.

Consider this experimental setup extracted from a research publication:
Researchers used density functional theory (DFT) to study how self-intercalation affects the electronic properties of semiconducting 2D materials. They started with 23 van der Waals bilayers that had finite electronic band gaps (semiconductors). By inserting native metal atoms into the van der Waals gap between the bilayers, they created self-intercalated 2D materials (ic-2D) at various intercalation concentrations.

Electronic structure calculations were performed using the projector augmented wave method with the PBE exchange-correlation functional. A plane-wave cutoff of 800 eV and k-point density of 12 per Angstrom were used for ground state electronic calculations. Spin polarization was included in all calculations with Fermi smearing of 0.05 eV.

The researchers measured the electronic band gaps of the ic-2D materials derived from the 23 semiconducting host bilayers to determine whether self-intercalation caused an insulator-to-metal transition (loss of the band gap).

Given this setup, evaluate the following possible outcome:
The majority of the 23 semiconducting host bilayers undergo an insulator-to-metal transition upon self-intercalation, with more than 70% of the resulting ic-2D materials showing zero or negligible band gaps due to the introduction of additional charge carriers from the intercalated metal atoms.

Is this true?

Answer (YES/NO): YES